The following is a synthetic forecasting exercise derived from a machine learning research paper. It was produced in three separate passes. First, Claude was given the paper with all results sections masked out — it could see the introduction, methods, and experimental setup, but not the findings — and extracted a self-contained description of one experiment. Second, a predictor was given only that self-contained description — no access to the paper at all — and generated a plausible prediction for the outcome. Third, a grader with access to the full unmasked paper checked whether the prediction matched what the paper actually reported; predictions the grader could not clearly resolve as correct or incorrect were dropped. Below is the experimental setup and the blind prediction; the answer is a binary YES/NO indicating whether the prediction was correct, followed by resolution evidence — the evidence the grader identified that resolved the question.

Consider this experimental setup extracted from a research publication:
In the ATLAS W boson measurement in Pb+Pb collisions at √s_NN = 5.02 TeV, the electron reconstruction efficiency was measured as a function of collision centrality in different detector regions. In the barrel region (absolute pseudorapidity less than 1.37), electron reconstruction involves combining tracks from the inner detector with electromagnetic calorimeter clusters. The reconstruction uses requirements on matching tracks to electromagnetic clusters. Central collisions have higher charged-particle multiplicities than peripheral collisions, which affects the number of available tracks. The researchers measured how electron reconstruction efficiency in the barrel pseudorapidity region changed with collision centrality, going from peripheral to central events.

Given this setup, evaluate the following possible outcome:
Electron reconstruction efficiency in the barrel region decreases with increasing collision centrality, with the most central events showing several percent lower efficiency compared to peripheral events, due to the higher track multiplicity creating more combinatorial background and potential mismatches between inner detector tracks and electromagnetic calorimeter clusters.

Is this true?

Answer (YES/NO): NO